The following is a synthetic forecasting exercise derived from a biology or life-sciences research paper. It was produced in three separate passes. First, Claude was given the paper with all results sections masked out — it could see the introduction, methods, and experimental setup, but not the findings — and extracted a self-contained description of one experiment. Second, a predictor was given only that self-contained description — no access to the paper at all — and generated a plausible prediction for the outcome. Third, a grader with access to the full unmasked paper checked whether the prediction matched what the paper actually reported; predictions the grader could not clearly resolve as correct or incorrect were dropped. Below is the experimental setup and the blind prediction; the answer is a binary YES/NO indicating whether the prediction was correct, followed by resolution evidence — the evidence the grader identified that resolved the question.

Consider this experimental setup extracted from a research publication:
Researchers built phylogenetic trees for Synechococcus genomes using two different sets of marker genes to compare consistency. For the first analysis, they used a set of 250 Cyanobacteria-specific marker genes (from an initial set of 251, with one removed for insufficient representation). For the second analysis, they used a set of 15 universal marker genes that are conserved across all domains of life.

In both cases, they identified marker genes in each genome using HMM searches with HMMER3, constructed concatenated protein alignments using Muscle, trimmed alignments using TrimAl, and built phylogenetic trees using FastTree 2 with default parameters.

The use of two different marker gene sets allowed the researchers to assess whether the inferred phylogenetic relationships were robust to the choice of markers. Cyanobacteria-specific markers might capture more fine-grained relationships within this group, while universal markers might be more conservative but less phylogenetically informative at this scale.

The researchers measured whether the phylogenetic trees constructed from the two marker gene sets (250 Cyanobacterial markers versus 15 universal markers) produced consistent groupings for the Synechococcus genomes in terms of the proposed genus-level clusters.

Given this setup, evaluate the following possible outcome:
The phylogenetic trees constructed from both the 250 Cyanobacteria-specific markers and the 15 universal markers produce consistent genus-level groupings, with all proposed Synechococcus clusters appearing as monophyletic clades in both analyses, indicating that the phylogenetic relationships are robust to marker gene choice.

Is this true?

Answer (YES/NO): NO